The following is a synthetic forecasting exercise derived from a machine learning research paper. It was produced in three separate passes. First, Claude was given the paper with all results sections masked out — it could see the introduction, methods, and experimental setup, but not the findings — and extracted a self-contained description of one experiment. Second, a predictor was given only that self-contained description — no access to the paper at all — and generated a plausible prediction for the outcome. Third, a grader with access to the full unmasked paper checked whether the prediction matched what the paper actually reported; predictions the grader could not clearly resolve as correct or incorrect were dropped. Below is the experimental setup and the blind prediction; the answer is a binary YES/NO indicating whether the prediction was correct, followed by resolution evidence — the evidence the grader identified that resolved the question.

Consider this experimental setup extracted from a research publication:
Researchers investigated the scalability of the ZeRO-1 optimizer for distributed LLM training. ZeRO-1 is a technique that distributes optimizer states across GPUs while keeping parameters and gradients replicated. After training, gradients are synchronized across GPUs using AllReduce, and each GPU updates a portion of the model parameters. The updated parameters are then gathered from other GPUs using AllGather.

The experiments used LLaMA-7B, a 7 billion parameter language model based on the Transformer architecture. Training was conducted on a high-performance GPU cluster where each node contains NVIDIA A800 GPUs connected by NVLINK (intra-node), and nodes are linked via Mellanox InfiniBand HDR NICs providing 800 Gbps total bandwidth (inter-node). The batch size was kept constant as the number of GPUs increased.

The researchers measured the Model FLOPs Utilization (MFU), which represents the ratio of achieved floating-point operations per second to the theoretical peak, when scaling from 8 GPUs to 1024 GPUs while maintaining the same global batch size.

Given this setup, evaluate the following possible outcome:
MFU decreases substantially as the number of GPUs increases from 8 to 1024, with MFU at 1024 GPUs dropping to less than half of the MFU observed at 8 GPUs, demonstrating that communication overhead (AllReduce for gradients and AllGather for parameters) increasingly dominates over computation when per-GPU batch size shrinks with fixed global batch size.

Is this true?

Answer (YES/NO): NO